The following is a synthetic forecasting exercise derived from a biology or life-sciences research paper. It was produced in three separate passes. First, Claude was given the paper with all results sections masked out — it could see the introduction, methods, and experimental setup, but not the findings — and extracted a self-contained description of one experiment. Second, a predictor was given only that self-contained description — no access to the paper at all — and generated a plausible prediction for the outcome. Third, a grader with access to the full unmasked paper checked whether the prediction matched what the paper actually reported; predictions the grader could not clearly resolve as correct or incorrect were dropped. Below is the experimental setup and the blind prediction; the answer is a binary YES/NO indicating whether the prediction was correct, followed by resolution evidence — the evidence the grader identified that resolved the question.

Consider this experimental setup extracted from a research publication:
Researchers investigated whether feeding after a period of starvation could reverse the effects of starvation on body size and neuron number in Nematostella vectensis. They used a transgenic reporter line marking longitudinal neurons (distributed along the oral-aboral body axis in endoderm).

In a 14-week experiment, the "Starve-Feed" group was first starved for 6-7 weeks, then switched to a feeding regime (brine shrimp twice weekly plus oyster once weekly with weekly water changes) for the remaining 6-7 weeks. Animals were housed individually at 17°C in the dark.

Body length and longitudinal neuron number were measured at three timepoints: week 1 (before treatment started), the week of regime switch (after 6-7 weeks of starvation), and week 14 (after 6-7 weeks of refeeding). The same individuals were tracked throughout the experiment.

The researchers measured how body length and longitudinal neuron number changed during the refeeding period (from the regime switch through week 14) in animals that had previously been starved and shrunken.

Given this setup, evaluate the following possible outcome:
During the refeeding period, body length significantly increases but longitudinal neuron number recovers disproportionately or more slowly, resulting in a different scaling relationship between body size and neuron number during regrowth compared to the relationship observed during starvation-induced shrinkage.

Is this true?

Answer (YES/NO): NO